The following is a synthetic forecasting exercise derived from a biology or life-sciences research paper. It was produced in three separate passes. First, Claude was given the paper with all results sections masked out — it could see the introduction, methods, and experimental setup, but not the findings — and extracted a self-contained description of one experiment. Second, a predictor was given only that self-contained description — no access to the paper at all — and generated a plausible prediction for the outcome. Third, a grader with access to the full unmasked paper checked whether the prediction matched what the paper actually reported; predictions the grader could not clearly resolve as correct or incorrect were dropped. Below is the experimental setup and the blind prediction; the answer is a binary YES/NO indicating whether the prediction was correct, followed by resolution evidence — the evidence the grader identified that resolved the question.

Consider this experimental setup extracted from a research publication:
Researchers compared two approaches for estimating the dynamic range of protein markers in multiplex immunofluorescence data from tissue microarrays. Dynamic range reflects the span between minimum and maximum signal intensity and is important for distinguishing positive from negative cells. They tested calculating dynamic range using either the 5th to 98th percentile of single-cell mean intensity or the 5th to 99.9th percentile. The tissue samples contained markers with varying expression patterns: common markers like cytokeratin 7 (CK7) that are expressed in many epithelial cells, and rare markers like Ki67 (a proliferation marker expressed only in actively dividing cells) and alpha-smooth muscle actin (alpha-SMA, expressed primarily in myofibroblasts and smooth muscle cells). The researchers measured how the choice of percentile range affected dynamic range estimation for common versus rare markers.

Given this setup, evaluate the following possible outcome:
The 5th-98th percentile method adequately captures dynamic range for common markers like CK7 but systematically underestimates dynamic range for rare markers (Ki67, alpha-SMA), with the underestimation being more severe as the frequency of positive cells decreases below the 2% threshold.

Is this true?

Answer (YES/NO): NO